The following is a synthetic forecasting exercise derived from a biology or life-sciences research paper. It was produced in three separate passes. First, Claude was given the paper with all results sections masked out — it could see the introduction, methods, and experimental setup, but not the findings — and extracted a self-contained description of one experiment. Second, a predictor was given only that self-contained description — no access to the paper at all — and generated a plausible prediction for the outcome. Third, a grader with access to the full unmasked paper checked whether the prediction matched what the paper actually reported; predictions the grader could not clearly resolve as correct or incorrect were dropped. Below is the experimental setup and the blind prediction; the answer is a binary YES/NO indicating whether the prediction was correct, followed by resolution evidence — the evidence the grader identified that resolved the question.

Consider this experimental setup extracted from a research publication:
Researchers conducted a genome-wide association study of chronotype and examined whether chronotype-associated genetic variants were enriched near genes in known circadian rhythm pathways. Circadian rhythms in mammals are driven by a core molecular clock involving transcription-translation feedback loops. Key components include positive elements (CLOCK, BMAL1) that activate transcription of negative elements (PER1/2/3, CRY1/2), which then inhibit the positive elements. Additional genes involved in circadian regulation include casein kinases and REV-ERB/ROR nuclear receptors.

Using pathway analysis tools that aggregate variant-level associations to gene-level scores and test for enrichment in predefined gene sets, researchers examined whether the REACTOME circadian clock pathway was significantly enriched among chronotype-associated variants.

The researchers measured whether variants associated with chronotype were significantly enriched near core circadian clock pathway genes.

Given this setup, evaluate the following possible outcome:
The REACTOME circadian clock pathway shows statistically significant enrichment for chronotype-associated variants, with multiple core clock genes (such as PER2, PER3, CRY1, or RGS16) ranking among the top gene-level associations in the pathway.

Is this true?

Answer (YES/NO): YES